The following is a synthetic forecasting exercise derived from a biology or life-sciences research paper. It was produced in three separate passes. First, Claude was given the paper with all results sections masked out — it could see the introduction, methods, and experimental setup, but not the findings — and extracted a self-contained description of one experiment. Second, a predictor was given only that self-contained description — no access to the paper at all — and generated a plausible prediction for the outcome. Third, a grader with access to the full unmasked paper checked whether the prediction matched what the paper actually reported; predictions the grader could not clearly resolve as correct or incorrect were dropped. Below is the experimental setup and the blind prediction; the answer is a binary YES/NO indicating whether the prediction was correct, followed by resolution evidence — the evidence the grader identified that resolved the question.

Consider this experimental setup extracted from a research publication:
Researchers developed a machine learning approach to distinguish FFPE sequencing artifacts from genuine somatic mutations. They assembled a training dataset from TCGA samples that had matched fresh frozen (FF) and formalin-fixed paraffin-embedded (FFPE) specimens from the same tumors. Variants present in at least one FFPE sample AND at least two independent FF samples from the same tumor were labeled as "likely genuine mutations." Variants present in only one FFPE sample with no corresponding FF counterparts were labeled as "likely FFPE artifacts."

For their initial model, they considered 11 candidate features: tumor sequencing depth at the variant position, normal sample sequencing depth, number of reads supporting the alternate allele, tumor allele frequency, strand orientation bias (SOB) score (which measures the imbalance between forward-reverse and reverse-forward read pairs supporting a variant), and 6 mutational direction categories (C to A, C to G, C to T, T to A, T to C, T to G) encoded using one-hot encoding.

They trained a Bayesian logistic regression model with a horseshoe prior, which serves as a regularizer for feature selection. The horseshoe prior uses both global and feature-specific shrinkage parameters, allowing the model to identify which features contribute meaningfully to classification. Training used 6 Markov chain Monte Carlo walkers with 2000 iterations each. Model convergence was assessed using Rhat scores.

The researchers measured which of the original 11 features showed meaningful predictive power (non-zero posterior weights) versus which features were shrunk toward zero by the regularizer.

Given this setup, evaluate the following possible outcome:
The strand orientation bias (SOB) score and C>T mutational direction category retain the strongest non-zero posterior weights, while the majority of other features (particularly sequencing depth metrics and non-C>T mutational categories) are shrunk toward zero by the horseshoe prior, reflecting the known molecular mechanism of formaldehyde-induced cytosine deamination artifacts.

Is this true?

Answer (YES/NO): NO